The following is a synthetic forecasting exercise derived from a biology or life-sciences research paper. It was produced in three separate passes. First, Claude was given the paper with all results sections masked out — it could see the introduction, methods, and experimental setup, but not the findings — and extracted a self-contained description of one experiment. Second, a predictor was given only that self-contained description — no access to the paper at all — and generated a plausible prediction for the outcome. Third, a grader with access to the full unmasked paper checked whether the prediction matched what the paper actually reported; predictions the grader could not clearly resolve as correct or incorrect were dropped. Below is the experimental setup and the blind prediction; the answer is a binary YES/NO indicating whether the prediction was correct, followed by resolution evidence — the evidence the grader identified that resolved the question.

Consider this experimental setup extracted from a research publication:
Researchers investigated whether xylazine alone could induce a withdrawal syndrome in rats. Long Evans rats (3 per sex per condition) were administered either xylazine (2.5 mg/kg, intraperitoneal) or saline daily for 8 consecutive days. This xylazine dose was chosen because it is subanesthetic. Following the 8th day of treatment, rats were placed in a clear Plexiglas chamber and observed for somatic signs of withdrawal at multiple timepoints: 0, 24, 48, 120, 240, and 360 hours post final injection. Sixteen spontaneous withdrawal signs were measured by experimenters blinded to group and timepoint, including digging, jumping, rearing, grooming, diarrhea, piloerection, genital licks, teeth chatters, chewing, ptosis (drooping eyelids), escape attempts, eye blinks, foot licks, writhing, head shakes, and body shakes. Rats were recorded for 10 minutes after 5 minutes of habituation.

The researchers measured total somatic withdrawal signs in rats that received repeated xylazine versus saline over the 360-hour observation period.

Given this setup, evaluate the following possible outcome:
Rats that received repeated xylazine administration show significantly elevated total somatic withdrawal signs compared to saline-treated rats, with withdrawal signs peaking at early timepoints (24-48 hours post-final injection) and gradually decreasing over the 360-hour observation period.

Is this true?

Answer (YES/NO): NO